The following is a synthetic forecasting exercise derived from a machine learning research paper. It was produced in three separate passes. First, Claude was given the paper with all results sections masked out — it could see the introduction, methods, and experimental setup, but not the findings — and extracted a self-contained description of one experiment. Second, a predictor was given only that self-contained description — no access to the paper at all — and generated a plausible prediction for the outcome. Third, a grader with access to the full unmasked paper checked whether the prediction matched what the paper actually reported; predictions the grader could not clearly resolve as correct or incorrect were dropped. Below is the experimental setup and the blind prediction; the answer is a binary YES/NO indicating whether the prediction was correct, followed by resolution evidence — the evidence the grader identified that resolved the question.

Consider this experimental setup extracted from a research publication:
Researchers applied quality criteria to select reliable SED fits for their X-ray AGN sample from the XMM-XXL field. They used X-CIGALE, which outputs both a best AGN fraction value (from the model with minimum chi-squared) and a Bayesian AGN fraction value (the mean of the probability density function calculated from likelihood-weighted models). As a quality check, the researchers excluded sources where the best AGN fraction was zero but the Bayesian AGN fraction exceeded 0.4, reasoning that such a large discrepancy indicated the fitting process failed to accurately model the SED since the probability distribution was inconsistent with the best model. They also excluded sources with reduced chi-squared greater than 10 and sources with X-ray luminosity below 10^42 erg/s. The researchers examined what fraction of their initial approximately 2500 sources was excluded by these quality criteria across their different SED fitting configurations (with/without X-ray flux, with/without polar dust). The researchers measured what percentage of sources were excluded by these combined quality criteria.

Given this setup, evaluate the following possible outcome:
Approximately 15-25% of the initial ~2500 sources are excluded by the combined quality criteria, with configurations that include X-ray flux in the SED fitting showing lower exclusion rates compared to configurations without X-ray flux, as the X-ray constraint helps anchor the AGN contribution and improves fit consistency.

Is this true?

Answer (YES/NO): NO